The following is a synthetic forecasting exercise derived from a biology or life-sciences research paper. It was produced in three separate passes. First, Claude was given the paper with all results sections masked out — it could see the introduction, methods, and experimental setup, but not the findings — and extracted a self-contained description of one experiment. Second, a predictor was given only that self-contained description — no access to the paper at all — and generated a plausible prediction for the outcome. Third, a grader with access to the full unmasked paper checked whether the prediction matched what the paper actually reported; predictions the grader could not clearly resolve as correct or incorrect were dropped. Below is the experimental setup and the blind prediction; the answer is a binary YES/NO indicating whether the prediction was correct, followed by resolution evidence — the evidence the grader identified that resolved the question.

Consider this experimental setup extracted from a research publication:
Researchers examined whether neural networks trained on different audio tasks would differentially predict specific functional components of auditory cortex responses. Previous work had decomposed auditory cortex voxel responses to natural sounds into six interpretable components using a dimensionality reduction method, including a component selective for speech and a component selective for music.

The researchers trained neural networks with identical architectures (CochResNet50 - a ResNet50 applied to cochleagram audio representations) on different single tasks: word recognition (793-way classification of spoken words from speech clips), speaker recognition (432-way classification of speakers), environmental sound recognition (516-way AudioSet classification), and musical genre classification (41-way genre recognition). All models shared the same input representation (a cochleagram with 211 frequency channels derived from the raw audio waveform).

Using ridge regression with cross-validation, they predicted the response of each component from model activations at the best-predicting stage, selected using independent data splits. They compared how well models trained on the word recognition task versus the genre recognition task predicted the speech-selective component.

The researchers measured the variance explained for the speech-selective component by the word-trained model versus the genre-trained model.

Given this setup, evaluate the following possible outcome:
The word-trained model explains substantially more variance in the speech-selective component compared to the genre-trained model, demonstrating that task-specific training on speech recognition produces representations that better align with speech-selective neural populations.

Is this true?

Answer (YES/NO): YES